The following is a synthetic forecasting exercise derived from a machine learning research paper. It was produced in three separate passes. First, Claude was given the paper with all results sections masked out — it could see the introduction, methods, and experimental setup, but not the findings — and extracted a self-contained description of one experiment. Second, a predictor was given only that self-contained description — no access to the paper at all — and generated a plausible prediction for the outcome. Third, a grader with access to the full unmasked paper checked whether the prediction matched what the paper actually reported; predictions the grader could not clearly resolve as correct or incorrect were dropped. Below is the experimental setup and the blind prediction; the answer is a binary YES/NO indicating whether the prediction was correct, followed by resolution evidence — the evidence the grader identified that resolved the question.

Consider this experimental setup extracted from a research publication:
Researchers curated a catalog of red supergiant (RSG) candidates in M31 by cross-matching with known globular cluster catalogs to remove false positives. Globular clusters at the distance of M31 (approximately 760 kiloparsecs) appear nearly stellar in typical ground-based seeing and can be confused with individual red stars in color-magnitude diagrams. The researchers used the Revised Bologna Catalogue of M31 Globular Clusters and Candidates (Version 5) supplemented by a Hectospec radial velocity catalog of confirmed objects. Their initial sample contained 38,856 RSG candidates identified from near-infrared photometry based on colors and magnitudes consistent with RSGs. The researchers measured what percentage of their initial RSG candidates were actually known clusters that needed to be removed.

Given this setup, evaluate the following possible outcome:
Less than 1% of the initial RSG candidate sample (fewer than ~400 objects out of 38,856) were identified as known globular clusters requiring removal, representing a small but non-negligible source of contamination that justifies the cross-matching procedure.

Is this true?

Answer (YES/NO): NO